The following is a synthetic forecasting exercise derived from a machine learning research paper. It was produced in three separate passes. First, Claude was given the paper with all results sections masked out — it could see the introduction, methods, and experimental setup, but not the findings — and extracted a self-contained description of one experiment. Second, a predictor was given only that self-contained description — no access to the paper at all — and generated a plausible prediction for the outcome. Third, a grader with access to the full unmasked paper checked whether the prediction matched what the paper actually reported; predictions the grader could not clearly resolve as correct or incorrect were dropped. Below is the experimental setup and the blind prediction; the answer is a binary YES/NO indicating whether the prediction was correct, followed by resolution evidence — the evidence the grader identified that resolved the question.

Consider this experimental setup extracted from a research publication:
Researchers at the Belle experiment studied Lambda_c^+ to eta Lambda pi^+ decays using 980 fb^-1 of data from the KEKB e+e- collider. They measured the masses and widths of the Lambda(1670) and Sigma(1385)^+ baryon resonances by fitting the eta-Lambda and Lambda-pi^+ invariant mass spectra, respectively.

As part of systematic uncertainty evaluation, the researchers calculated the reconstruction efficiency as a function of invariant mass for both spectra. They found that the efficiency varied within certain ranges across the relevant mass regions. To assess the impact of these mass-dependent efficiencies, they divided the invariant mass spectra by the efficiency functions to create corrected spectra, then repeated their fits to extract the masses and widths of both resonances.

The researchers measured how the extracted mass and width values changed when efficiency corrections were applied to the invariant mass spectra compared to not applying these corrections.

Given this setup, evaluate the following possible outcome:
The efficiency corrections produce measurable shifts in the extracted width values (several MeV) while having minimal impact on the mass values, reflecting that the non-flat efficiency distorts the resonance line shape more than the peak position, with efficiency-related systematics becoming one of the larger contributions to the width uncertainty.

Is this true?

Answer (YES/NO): NO